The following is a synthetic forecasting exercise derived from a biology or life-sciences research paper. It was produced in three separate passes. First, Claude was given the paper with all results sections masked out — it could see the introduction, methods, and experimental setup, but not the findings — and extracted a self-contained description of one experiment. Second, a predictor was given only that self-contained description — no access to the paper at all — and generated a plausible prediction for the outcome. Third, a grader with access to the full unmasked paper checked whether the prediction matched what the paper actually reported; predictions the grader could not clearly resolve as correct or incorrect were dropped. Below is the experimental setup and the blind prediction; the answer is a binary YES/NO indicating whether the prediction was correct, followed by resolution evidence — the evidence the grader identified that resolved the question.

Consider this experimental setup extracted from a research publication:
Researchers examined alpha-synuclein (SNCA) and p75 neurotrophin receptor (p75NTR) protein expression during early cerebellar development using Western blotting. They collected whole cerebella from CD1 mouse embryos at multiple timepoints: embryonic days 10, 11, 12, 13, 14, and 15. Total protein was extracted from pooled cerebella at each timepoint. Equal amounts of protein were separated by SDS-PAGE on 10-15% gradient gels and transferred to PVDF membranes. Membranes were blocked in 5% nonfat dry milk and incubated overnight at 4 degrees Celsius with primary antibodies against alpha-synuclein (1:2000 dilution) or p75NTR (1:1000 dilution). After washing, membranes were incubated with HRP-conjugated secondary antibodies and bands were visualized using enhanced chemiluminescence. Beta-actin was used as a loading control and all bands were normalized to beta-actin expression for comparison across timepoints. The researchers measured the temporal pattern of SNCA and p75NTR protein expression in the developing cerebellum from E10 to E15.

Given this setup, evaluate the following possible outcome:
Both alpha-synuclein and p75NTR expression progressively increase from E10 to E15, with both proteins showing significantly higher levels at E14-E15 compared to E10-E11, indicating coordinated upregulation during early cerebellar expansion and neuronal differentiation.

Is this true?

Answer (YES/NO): YES